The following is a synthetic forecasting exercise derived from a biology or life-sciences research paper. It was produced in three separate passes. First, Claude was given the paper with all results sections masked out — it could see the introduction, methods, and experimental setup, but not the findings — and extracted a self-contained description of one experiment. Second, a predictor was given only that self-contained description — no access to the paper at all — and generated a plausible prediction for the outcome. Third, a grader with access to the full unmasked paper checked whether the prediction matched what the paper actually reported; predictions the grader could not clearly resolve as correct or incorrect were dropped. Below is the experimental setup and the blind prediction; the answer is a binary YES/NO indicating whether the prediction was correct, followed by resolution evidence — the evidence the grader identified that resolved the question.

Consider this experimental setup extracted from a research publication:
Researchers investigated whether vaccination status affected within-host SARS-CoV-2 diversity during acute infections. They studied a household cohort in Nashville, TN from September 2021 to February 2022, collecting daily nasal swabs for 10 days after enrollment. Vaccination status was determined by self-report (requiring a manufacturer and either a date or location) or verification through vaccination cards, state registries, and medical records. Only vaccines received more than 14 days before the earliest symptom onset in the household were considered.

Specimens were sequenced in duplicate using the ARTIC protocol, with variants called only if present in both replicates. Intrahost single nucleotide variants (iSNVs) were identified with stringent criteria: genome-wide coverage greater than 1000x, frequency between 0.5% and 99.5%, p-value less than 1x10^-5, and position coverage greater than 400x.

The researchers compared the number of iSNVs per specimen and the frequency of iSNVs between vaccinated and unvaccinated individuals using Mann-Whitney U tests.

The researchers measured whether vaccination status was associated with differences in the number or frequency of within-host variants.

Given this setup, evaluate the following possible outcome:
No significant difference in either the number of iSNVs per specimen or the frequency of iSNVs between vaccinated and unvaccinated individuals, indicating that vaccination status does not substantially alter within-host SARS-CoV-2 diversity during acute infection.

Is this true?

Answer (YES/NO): NO